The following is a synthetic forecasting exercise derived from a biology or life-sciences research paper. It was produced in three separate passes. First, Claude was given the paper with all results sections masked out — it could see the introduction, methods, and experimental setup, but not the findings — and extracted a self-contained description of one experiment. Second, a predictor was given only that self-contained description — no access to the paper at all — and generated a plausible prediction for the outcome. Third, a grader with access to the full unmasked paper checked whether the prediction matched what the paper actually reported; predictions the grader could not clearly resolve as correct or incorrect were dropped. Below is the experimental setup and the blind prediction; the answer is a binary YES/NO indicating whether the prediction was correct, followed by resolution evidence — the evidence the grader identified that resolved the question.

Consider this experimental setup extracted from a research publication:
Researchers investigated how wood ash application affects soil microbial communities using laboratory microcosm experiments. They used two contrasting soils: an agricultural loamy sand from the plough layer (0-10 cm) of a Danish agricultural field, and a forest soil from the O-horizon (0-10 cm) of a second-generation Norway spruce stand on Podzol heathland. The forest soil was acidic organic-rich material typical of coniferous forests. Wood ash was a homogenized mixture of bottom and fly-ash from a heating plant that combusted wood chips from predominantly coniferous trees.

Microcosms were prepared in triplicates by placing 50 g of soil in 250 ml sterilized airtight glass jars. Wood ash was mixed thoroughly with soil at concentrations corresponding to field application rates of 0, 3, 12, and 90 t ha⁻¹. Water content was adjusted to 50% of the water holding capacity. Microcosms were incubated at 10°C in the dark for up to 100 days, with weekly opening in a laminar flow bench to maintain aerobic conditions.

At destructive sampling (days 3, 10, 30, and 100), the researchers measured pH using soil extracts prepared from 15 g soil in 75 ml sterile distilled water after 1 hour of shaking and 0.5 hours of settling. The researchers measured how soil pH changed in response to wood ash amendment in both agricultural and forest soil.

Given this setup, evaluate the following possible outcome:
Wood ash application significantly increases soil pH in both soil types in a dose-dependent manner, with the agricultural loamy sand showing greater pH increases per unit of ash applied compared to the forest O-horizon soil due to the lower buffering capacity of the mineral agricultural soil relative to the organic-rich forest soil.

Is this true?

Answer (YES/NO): YES